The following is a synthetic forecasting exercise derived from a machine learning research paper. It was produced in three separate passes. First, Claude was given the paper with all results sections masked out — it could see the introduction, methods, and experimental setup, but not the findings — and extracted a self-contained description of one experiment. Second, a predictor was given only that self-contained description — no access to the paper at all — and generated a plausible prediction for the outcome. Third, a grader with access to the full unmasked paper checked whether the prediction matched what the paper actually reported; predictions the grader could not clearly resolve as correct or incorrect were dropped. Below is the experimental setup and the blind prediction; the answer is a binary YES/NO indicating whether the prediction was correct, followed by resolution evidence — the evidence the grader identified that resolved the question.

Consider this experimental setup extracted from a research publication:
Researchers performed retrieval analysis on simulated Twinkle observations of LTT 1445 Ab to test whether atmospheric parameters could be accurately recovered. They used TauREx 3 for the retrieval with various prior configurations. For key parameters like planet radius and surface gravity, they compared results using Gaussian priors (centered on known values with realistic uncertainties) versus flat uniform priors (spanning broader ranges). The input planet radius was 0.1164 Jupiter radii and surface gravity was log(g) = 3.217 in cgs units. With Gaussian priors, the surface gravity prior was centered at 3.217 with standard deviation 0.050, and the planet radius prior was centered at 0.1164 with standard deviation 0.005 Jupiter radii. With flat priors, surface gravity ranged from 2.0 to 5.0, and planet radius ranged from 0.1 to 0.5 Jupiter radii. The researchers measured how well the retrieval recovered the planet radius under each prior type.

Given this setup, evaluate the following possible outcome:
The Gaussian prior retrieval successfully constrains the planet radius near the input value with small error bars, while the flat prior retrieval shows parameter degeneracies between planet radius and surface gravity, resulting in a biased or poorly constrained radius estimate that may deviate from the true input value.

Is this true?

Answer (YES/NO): YES